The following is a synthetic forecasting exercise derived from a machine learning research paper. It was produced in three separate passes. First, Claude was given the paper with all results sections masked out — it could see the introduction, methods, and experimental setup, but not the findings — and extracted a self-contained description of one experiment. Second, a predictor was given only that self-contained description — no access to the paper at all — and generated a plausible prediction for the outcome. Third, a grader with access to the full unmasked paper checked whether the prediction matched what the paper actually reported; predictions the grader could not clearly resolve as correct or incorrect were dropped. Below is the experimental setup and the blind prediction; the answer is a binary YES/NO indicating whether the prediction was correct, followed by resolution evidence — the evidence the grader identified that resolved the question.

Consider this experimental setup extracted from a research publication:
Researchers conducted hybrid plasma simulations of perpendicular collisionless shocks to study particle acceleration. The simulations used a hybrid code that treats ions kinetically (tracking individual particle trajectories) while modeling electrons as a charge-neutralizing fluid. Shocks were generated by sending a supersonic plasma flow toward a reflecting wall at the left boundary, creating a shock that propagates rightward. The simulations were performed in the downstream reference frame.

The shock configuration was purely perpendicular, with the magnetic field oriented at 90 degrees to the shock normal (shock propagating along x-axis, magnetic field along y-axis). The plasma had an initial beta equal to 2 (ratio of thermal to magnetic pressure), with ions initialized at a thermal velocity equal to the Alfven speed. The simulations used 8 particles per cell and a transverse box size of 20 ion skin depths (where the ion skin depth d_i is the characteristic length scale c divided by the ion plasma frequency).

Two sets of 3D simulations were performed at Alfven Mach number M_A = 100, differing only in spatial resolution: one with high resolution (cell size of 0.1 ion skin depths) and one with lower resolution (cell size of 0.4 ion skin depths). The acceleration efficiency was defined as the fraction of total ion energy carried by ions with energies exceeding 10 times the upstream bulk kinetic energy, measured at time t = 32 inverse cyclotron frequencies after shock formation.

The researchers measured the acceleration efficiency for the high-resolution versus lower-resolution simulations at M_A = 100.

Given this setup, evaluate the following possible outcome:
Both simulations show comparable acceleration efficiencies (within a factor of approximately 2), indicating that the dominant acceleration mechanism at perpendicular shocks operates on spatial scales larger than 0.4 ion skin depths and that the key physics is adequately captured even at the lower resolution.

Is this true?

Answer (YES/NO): NO